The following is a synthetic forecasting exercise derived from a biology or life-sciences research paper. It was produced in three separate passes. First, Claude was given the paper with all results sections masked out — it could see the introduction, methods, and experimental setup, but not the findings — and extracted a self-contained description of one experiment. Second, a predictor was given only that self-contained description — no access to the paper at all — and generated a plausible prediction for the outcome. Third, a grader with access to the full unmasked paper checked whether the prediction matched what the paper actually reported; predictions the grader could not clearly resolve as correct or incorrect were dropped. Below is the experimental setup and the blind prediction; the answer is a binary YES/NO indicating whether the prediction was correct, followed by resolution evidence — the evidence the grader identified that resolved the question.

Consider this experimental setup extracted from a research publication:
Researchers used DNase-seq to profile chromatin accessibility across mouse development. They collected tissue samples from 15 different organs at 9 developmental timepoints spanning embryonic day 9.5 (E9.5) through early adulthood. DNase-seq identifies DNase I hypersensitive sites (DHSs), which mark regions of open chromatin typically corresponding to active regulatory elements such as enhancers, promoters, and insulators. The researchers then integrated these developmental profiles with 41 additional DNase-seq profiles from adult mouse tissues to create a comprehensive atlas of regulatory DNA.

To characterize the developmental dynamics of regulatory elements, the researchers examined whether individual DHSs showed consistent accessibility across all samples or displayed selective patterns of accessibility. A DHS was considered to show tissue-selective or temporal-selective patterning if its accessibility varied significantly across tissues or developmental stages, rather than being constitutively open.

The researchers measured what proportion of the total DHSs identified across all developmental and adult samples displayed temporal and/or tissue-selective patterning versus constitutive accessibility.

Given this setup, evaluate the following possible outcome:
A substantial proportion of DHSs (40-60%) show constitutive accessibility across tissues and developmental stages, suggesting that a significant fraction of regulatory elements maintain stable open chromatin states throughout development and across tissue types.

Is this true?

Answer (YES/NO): NO